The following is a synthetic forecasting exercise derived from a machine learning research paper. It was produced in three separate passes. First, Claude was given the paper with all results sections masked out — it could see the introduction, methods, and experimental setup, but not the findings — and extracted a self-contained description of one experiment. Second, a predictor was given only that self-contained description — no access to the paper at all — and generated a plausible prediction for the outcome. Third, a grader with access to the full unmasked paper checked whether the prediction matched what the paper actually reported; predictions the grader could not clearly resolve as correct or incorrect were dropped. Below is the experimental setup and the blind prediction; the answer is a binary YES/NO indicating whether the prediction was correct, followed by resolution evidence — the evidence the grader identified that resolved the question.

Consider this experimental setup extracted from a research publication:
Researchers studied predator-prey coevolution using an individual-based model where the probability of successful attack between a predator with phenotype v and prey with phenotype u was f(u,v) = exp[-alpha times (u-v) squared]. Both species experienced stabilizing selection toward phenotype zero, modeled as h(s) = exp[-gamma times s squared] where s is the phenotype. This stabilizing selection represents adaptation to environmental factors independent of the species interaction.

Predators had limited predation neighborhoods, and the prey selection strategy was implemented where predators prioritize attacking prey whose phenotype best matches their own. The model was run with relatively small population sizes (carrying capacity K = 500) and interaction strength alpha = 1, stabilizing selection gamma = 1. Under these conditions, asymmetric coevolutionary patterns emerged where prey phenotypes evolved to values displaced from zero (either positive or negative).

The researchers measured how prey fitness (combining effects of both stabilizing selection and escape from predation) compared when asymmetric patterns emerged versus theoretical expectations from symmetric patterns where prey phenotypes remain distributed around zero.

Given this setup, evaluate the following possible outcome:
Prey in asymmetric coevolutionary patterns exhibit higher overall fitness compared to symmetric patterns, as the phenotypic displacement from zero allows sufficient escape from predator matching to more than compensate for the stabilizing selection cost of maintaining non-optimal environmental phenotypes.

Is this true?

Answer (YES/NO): NO